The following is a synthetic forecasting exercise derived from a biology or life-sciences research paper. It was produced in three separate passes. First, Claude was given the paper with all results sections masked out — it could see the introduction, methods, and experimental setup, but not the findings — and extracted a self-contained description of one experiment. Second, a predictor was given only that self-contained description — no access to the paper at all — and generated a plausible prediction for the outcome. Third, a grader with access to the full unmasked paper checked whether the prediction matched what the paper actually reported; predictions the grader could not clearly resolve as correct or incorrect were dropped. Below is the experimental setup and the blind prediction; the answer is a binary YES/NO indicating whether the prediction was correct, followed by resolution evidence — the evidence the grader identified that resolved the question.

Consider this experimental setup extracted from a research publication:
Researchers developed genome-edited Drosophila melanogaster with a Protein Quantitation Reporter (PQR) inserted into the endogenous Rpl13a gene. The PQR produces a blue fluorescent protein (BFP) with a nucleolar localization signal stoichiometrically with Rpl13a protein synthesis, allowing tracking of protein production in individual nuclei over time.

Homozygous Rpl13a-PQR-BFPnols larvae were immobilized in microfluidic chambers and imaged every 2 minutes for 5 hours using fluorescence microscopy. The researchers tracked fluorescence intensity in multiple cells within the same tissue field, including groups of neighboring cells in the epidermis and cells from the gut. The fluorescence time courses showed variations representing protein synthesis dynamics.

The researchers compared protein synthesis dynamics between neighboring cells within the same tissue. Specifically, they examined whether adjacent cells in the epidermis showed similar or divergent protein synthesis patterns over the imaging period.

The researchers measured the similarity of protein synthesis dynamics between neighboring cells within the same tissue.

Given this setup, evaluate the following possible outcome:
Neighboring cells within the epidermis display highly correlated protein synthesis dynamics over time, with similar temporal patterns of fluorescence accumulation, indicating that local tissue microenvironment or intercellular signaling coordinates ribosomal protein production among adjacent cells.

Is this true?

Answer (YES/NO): NO